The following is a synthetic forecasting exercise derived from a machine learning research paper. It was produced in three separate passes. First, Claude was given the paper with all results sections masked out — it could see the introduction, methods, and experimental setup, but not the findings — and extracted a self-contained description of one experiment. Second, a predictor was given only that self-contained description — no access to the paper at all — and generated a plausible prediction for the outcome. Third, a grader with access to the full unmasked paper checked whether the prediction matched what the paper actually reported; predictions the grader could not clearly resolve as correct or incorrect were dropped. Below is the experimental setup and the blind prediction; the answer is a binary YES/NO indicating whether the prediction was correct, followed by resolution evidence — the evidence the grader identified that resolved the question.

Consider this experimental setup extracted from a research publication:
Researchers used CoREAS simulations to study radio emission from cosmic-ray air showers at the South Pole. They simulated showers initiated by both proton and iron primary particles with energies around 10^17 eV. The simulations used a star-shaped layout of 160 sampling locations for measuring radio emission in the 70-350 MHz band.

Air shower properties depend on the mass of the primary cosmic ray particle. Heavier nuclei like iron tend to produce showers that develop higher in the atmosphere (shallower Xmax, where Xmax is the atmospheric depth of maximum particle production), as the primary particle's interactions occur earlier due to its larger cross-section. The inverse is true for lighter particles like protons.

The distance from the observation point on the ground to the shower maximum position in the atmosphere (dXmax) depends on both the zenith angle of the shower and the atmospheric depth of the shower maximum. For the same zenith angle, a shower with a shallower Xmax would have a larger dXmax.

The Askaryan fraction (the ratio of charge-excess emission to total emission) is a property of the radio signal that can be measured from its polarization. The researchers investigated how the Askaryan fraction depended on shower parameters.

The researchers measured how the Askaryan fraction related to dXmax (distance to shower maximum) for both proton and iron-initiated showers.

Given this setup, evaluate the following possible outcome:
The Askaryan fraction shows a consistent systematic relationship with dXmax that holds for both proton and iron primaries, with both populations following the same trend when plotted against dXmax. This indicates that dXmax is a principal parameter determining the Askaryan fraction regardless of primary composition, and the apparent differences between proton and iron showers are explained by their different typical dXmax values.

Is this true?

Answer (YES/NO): YES